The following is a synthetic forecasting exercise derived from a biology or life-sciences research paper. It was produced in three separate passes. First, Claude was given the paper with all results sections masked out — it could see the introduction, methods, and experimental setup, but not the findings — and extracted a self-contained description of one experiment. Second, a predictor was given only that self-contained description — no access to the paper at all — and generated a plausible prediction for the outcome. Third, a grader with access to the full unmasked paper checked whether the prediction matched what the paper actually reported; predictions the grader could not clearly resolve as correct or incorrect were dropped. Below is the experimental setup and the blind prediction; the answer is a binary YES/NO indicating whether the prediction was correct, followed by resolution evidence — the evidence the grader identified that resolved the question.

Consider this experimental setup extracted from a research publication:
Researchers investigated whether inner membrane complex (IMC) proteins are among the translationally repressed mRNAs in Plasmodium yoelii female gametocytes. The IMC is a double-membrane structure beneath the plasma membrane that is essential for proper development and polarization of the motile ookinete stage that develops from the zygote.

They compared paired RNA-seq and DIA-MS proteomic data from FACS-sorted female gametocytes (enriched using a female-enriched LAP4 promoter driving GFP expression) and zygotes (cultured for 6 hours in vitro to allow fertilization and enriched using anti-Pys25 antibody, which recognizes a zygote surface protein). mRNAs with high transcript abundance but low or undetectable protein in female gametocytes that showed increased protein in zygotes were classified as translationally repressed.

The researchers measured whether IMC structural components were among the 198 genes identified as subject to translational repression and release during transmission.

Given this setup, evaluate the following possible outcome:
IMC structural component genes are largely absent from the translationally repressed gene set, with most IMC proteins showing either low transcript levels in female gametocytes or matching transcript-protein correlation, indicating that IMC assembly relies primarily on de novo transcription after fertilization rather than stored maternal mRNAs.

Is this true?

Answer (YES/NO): NO